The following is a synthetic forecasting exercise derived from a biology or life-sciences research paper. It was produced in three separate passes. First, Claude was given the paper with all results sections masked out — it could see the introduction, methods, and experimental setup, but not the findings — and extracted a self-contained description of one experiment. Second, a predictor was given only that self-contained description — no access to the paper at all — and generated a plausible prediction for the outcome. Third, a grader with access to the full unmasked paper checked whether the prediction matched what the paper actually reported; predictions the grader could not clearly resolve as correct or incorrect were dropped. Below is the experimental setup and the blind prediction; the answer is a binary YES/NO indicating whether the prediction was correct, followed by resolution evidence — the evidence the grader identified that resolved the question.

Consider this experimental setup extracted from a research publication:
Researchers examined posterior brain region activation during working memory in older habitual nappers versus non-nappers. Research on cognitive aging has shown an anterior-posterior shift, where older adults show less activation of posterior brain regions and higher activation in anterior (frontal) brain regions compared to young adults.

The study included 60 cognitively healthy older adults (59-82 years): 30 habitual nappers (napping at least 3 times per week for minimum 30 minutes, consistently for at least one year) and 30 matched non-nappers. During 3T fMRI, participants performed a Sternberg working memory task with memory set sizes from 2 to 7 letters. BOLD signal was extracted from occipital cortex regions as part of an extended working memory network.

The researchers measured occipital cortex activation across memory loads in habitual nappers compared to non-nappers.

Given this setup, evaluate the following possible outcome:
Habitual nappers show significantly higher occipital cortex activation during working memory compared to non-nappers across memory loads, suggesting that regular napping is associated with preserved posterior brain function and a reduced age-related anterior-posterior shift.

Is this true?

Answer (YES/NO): NO